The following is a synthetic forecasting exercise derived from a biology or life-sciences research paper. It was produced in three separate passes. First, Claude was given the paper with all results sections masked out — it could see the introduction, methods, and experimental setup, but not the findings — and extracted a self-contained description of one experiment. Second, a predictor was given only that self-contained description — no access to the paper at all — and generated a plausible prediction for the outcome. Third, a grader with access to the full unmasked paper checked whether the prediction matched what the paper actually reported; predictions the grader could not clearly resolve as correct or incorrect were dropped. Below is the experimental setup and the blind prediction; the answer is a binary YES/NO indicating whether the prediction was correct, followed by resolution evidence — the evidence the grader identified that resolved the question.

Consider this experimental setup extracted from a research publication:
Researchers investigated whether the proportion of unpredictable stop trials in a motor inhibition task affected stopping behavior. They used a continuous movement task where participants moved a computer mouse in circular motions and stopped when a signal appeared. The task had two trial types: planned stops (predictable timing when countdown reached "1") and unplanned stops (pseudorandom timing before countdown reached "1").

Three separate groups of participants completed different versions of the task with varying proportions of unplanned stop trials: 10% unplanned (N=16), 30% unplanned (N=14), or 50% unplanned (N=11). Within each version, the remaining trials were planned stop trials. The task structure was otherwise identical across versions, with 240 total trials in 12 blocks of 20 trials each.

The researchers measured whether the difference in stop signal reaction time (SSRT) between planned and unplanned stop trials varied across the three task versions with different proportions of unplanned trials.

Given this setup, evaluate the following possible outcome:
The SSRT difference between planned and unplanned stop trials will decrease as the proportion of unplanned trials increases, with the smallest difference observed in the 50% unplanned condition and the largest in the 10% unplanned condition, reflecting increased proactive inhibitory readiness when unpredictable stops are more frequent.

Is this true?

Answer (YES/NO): NO